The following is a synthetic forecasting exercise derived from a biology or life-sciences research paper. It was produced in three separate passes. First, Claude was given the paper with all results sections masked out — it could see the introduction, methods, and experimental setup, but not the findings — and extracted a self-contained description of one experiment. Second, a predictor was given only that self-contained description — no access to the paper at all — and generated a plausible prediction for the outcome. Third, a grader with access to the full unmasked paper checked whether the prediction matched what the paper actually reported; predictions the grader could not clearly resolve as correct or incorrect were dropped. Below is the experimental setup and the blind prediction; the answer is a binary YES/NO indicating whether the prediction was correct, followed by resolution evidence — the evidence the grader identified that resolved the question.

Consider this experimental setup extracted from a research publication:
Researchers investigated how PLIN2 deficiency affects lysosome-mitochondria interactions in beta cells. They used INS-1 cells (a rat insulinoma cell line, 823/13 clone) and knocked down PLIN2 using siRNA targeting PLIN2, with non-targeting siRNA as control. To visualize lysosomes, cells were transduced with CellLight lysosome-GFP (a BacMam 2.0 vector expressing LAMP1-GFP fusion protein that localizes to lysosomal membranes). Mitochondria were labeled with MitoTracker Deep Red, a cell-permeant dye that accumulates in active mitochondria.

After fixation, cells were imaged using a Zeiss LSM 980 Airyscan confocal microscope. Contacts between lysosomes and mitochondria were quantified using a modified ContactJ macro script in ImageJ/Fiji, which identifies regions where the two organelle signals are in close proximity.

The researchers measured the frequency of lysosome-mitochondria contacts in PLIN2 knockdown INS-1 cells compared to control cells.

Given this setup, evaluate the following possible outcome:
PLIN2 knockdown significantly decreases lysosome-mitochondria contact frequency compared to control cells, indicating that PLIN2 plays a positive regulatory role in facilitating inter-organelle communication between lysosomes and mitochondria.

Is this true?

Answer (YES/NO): NO